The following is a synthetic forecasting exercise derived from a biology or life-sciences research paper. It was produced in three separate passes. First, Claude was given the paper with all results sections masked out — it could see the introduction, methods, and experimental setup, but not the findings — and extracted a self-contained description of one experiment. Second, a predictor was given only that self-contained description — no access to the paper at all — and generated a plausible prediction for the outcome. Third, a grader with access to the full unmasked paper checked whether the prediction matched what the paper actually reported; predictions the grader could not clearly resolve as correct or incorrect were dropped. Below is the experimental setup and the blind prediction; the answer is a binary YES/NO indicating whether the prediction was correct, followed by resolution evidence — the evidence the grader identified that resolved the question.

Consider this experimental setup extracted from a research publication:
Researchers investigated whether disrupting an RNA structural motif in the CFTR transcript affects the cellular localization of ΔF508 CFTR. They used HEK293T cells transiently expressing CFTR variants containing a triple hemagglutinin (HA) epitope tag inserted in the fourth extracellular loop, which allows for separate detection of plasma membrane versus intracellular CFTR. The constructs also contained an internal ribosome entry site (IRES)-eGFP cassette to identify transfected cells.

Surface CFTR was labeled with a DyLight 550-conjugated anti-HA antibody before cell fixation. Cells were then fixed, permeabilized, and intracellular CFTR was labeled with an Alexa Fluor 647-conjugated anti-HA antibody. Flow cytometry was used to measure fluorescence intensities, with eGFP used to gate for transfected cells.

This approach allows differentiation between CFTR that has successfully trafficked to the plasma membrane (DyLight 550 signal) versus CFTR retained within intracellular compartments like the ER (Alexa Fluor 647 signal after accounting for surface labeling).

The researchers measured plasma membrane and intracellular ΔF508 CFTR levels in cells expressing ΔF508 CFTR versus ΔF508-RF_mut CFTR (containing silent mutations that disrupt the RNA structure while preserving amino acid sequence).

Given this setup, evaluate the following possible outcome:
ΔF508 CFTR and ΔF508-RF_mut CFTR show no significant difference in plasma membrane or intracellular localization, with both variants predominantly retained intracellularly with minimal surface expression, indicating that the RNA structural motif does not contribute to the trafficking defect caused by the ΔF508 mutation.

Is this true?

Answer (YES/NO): NO